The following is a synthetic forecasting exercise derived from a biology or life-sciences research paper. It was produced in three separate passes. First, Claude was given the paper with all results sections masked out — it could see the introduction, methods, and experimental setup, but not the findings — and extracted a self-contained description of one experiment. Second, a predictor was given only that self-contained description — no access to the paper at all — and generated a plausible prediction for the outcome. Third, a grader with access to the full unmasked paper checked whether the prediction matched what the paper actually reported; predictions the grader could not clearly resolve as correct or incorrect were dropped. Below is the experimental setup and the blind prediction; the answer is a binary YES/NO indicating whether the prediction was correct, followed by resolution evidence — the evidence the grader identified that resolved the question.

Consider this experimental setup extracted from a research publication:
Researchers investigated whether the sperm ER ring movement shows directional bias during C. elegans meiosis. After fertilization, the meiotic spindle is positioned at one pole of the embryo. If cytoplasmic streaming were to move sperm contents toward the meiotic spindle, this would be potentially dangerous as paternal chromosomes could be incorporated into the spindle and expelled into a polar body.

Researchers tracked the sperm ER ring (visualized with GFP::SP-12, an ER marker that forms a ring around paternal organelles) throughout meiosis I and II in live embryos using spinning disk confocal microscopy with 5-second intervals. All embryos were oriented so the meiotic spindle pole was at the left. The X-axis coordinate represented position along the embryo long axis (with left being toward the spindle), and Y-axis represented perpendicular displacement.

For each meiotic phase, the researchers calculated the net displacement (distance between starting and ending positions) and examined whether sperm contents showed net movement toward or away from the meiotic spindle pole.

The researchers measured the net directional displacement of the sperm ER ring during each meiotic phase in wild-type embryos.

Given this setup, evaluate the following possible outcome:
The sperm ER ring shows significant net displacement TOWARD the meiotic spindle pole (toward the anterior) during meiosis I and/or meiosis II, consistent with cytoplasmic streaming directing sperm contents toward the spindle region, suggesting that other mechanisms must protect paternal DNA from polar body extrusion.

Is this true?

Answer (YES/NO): NO